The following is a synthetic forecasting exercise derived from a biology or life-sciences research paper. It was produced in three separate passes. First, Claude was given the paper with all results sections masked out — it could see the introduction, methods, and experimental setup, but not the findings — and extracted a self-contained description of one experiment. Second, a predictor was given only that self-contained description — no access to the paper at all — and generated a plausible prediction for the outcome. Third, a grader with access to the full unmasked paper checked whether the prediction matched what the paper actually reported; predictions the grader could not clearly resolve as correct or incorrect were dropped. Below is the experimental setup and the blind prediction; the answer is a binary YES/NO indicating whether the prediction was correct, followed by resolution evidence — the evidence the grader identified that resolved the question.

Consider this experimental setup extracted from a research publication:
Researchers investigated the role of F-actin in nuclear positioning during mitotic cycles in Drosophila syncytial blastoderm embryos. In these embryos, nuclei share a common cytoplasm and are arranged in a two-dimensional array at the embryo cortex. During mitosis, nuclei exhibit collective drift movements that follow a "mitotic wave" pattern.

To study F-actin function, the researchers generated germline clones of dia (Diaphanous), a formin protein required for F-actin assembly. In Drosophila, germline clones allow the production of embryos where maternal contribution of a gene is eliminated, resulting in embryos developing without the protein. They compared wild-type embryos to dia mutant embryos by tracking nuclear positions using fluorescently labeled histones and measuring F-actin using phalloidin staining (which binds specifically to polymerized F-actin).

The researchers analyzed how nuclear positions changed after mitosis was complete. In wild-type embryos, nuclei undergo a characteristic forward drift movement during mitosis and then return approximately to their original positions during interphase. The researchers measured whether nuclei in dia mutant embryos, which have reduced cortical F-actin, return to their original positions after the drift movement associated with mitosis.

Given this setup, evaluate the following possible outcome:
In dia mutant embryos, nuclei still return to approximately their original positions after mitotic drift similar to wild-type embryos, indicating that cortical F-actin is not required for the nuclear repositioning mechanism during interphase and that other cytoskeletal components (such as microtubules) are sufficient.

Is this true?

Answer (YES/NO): NO